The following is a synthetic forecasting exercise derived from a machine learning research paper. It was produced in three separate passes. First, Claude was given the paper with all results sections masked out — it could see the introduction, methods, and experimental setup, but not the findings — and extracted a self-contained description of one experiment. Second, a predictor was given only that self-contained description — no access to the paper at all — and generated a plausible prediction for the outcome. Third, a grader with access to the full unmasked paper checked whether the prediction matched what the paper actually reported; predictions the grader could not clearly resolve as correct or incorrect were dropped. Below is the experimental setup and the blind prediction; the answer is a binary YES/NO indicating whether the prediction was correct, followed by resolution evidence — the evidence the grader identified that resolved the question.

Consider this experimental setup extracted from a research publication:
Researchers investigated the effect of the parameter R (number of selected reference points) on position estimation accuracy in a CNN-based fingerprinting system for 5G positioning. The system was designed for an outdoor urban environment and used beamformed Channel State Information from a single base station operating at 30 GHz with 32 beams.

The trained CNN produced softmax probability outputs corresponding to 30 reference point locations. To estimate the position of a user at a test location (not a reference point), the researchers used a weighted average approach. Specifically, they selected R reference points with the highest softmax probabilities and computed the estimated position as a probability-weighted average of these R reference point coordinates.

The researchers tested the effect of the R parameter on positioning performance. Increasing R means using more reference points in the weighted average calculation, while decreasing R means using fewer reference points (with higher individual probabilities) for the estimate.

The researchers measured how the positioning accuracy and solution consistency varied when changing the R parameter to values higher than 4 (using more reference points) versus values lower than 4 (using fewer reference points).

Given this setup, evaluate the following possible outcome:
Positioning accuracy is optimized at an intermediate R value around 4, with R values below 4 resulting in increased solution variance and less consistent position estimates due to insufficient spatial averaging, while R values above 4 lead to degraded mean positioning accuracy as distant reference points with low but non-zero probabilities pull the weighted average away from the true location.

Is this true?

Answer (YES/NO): YES